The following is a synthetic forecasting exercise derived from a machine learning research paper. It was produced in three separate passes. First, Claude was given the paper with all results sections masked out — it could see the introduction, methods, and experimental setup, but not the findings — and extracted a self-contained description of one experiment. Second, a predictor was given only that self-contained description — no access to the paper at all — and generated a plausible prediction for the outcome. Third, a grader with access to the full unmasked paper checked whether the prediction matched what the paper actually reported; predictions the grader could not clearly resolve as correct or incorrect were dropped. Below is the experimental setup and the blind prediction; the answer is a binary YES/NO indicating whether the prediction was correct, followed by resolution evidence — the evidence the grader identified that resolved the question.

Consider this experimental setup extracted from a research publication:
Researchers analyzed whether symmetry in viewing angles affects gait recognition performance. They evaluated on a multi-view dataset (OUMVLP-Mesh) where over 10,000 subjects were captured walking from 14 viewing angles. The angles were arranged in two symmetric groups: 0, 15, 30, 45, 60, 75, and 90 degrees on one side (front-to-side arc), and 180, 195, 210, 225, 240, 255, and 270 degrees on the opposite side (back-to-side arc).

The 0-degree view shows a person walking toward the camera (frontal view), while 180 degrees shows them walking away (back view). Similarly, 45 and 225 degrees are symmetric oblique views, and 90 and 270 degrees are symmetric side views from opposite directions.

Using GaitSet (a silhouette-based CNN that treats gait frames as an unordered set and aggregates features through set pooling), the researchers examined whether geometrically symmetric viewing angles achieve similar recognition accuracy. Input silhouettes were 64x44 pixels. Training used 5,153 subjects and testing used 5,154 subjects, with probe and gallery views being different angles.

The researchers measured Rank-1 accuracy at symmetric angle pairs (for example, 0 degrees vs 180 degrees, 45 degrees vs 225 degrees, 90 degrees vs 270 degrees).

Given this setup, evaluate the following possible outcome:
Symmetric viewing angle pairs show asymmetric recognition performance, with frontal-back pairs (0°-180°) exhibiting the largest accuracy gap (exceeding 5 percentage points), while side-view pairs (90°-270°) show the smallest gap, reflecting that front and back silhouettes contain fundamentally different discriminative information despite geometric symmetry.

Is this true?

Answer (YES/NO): NO